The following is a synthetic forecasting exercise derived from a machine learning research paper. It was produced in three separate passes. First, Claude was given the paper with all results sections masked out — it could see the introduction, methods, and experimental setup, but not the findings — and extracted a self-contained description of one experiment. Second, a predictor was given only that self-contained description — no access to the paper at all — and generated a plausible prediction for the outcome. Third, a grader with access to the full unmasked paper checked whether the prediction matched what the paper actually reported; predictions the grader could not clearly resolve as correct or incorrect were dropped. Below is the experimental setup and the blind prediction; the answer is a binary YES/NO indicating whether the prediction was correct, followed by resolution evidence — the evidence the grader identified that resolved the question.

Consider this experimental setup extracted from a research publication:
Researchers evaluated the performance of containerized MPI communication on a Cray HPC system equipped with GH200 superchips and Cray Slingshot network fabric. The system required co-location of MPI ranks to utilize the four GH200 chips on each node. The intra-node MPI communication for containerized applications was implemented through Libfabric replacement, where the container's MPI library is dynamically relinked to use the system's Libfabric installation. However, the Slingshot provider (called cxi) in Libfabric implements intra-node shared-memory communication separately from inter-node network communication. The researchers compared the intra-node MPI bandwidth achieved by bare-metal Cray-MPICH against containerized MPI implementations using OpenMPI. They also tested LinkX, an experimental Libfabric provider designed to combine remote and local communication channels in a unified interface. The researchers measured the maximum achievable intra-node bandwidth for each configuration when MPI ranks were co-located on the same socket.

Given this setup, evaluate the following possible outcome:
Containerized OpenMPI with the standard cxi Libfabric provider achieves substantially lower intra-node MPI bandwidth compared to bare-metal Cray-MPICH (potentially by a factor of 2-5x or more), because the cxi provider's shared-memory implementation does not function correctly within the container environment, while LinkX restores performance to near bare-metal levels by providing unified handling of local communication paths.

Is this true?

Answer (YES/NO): YES